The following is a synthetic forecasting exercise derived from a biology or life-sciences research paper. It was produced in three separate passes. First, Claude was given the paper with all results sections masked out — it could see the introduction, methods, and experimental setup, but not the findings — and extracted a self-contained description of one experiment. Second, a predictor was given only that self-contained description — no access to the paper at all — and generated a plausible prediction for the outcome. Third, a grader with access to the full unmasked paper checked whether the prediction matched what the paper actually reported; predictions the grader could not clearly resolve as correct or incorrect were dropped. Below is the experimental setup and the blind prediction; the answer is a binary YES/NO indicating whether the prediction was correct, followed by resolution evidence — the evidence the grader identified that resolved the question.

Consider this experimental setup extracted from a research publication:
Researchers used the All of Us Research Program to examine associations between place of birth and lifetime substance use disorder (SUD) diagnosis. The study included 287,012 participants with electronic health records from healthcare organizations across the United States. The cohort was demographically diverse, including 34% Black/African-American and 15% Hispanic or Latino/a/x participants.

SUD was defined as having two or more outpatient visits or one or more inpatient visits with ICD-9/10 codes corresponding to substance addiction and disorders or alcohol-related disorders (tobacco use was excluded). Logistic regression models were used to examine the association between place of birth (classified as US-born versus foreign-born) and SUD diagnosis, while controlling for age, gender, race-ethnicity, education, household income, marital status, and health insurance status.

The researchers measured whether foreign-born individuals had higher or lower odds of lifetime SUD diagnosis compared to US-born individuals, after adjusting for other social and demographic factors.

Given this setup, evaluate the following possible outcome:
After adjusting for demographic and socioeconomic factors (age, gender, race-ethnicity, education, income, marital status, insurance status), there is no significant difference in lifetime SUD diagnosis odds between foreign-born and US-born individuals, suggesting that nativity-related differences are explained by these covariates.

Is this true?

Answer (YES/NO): NO